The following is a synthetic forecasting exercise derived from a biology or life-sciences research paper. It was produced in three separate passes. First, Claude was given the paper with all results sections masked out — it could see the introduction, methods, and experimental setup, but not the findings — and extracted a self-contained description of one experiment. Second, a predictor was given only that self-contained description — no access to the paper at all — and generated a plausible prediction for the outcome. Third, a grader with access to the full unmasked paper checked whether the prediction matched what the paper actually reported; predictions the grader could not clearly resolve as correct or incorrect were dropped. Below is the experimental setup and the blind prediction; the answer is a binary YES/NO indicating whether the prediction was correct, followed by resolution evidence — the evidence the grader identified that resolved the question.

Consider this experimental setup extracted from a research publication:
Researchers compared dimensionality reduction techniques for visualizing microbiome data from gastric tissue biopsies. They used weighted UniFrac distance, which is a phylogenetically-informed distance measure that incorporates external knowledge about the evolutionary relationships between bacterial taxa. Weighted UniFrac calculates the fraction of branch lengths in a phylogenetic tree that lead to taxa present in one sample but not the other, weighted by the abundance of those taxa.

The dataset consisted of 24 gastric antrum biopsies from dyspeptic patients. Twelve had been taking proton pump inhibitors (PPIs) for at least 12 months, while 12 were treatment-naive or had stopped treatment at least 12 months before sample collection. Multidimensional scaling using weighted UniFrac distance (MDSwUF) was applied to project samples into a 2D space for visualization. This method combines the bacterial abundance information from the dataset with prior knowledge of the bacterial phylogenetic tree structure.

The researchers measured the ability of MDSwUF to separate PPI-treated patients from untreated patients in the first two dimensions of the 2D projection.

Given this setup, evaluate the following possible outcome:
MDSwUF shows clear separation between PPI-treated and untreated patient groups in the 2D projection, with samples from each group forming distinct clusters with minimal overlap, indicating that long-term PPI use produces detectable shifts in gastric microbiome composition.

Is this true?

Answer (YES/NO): NO